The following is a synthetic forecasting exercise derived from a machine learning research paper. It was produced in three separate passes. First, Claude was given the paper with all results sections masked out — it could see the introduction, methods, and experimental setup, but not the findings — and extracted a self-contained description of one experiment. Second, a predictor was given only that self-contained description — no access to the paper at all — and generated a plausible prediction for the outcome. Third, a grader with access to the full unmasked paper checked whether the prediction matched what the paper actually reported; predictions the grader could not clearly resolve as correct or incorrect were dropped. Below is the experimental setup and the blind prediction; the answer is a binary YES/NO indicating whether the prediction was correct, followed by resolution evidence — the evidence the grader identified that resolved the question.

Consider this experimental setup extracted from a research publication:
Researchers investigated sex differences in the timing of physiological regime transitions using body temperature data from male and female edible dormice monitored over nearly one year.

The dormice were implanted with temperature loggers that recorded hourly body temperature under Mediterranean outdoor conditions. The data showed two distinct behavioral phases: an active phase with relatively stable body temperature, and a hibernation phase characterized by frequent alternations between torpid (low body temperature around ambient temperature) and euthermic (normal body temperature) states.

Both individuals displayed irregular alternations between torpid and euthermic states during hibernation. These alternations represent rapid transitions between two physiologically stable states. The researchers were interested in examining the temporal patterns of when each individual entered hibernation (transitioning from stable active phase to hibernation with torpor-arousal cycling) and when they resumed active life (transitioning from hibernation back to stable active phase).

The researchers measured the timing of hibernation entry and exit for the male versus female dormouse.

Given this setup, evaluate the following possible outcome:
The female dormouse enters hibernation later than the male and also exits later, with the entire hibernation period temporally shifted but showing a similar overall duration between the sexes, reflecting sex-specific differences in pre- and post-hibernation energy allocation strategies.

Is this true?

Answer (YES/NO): NO